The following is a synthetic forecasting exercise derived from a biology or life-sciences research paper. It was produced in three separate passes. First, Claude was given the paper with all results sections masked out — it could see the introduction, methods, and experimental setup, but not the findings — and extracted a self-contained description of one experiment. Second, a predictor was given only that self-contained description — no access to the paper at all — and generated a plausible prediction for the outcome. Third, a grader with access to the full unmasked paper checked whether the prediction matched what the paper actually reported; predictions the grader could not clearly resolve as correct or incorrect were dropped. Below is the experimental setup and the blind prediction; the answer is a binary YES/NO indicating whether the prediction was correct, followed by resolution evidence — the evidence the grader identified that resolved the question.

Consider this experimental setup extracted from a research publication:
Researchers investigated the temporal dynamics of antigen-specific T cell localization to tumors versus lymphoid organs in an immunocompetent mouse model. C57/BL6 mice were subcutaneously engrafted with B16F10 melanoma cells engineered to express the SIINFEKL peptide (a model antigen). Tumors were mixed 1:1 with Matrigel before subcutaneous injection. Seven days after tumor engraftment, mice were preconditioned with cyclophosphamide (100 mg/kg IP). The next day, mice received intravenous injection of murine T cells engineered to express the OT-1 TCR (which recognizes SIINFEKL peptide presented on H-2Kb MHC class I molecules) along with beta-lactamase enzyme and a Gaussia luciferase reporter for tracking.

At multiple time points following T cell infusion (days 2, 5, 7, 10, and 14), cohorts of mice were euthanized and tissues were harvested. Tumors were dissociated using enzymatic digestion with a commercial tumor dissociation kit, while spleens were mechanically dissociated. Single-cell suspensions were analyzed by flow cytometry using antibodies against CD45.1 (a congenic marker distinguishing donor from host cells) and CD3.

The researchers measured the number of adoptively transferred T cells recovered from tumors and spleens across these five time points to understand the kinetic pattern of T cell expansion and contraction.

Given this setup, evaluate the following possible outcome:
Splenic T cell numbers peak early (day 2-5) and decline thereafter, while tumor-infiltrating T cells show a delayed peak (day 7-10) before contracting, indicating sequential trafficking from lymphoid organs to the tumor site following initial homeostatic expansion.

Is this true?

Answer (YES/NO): NO